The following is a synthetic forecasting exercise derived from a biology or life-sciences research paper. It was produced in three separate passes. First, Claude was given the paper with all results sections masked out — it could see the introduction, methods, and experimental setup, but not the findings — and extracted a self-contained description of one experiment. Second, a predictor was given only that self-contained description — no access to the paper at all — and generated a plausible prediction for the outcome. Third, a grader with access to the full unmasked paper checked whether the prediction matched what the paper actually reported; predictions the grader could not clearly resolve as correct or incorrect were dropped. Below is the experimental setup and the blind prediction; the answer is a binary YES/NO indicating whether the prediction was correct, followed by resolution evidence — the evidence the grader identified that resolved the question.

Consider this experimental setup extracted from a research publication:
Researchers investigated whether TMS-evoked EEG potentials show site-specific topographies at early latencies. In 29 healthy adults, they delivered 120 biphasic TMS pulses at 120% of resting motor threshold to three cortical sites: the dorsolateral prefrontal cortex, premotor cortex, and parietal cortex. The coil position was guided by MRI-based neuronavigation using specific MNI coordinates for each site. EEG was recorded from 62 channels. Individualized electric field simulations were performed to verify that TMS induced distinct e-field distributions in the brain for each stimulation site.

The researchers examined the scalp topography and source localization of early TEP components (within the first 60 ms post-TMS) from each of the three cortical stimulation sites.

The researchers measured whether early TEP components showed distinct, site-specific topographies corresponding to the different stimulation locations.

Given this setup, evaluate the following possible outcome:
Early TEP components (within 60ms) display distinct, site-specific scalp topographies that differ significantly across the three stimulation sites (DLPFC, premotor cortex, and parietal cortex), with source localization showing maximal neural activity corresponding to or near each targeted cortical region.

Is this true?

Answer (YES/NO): YES